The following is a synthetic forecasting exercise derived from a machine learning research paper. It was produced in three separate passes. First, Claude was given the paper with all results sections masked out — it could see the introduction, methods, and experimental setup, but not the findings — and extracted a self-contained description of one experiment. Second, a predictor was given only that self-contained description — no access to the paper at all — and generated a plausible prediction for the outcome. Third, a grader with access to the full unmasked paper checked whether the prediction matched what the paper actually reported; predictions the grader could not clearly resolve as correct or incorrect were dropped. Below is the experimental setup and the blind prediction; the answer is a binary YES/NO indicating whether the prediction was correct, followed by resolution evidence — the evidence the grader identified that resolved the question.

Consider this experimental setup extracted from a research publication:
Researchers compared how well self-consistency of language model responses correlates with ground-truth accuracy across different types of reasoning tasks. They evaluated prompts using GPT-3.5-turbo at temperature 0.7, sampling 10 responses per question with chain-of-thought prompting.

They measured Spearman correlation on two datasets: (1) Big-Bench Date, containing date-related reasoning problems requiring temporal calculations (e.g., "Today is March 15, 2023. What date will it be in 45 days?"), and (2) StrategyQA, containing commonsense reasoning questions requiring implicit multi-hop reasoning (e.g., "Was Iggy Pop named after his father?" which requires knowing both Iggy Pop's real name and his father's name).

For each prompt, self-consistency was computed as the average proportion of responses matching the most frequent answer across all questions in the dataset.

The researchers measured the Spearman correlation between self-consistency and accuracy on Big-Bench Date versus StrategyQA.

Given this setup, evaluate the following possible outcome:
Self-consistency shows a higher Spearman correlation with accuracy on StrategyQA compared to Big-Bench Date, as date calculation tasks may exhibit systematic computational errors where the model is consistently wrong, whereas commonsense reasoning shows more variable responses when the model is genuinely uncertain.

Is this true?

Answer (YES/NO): NO